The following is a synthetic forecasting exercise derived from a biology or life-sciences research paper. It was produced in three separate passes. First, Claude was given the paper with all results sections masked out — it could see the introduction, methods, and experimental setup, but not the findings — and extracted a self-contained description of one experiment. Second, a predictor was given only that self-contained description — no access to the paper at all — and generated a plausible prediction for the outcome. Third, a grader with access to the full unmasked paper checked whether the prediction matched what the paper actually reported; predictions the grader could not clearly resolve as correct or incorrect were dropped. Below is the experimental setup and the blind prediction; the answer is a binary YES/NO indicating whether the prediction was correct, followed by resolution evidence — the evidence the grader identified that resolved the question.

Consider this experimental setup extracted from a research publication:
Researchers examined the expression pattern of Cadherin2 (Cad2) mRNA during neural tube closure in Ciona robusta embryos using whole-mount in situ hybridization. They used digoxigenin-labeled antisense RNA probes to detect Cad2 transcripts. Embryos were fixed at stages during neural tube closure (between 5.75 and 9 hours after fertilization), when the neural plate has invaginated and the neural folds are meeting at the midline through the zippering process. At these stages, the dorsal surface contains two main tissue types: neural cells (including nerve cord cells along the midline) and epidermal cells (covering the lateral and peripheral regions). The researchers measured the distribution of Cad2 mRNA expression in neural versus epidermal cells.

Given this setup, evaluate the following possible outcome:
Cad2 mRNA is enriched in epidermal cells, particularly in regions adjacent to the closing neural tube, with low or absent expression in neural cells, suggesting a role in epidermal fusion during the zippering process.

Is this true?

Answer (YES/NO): NO